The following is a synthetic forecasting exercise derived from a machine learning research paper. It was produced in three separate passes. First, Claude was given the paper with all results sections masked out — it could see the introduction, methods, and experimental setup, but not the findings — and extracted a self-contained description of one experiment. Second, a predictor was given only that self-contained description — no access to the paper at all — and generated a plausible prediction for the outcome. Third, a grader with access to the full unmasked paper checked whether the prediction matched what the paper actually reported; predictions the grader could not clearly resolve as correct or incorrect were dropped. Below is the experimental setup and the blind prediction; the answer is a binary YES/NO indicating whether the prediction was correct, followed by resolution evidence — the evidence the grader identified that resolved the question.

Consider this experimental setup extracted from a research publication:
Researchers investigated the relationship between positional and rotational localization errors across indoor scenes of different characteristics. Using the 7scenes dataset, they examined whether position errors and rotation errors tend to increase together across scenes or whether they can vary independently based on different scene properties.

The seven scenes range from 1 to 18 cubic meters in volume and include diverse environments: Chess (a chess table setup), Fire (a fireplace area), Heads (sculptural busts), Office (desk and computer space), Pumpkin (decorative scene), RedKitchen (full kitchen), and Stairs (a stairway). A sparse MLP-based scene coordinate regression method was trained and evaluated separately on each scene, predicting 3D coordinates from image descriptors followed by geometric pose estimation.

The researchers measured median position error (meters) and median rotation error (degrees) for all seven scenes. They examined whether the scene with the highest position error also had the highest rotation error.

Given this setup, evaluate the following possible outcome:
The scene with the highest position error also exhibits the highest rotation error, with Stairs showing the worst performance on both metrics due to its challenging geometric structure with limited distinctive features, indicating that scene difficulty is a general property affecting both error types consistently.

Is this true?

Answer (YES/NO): YES